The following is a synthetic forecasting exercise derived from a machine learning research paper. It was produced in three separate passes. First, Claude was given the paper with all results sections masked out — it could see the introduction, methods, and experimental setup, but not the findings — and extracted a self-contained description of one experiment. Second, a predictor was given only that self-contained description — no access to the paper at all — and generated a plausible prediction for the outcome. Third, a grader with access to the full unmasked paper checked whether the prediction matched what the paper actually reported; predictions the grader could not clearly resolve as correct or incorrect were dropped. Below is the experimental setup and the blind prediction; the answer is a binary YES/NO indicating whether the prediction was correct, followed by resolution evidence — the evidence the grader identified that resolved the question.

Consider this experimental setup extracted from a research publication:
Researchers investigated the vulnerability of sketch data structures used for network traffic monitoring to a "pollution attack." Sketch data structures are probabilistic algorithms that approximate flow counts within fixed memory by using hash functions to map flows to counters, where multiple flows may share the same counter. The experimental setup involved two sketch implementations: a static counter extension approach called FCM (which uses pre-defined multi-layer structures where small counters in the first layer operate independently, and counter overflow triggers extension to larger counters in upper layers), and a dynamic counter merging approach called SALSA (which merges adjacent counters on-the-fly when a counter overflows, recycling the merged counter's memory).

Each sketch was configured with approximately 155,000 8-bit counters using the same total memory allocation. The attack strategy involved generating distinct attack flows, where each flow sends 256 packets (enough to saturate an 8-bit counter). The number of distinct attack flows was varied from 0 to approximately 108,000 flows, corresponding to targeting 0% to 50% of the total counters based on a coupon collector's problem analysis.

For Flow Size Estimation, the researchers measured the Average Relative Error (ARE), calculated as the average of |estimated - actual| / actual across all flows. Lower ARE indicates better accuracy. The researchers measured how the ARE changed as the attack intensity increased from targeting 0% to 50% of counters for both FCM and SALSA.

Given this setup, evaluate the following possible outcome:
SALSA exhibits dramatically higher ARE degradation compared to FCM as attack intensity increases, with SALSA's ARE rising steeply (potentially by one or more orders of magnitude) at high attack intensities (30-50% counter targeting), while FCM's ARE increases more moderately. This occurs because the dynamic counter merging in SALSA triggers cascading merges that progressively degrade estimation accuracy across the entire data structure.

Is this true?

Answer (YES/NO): NO